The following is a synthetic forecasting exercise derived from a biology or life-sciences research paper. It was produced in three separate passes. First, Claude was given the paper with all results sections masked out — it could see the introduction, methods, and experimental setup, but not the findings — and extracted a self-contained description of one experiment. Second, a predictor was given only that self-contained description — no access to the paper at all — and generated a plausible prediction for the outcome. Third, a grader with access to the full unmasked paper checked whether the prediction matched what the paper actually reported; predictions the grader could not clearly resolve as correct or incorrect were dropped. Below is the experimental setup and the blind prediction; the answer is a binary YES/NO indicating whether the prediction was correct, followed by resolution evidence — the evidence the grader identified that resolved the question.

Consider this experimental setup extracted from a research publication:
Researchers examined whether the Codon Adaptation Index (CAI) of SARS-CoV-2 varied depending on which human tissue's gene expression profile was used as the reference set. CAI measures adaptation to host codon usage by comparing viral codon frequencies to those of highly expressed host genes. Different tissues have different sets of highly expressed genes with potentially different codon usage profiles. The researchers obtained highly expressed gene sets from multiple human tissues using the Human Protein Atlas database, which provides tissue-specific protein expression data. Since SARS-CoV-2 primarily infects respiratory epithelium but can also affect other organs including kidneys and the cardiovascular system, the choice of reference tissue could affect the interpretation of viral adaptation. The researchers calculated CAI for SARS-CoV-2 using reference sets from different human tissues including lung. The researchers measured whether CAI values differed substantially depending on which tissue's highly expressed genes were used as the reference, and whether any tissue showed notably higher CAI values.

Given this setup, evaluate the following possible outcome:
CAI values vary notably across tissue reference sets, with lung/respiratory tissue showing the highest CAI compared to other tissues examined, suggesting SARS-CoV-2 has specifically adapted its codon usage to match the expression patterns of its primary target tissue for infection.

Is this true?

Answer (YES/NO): NO